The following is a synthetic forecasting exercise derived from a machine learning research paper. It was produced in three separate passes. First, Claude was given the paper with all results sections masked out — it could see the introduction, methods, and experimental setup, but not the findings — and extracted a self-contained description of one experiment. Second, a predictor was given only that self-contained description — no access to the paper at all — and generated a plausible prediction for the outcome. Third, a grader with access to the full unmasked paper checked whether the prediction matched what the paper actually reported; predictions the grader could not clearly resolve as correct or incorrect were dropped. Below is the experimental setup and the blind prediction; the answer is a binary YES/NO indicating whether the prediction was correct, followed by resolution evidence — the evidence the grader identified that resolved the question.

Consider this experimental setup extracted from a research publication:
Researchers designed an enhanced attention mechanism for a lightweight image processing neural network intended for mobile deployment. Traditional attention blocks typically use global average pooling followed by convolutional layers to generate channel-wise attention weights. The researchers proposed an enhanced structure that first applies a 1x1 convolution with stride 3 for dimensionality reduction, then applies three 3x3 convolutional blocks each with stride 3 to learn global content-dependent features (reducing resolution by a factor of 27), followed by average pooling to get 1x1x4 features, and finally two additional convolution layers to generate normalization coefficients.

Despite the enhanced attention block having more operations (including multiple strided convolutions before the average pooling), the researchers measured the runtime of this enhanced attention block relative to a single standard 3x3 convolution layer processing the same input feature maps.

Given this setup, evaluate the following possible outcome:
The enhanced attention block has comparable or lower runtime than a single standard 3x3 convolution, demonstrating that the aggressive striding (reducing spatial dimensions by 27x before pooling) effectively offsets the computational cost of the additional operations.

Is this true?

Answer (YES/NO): YES